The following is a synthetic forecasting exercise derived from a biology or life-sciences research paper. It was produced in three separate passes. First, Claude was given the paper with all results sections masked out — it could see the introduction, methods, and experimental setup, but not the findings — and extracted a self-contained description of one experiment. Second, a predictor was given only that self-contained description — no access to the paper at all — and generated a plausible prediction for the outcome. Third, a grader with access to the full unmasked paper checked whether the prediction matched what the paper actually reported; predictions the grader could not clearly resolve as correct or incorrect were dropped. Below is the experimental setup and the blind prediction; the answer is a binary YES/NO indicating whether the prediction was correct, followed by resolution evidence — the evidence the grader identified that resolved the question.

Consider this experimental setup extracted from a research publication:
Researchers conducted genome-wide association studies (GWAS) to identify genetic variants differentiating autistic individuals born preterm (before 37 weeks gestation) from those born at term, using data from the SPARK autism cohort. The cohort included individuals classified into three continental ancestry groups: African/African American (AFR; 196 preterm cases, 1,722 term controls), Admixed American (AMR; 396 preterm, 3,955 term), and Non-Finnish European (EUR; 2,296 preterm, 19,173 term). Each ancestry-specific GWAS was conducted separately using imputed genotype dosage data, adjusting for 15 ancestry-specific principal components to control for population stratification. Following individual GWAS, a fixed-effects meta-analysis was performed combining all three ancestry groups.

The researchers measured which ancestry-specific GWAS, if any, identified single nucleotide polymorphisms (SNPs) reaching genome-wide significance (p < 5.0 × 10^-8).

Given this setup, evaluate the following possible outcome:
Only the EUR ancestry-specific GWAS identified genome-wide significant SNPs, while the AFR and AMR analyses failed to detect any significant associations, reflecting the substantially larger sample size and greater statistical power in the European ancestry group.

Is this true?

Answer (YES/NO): NO